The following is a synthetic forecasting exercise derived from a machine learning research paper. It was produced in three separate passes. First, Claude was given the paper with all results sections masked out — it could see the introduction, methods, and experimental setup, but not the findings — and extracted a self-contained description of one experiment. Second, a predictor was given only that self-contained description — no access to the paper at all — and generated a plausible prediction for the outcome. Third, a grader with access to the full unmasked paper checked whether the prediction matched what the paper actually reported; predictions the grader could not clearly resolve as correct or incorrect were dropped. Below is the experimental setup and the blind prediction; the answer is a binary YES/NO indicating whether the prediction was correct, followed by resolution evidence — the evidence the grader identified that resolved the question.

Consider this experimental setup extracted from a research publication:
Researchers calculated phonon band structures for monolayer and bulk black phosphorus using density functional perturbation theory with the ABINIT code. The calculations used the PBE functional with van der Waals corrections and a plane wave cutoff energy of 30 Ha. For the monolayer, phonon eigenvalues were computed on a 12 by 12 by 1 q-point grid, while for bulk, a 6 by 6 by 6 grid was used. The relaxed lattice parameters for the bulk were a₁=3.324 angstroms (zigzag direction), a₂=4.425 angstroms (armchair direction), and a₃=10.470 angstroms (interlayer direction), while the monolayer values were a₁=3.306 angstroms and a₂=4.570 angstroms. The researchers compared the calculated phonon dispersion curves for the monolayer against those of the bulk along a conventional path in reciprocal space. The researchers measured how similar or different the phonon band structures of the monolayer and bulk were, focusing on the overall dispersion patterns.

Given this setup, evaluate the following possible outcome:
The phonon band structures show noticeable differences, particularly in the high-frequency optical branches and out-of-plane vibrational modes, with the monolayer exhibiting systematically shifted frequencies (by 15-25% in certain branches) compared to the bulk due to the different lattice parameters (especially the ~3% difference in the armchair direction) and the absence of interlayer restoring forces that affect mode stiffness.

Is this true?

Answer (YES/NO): NO